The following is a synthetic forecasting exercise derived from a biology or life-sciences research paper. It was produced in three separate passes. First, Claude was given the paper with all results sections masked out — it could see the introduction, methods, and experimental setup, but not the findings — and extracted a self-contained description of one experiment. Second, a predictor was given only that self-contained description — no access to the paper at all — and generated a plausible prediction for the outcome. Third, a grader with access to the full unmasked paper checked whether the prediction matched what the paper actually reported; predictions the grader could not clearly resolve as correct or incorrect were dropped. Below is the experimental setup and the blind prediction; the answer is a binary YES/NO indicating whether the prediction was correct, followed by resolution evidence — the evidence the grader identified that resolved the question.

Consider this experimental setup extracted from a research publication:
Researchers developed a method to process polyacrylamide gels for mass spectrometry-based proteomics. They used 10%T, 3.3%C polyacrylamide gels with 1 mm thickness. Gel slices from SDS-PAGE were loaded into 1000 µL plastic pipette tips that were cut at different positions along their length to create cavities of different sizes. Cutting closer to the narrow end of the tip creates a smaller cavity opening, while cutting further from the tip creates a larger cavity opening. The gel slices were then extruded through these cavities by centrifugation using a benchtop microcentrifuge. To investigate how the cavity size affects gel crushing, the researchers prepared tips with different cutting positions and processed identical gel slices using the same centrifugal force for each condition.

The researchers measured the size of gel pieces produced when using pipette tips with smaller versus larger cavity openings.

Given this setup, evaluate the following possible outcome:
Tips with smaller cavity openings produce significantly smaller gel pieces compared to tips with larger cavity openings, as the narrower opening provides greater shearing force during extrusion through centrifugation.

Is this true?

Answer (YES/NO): YES